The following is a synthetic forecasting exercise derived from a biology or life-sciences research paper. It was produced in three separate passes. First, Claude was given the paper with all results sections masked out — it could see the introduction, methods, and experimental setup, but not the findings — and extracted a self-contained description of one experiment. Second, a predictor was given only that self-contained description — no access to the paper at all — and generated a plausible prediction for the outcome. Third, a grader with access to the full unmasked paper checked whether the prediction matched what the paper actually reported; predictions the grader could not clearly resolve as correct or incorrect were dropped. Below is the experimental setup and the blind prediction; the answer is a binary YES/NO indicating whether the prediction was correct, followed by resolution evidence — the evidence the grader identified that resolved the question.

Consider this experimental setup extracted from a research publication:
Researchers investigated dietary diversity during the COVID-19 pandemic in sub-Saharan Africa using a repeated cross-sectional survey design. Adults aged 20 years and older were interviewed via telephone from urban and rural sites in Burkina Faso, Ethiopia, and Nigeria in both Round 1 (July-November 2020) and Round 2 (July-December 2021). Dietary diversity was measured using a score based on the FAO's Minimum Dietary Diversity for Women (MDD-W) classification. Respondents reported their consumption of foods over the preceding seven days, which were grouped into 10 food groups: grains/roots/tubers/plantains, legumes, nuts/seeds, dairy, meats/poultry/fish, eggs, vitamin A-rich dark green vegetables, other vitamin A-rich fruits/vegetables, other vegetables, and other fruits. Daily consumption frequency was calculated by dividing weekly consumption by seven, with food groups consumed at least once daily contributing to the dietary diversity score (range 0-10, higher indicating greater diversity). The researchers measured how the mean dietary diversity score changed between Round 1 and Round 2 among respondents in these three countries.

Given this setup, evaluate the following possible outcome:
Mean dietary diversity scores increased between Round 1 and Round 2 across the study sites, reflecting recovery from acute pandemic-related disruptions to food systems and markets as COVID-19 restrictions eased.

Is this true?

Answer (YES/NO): YES